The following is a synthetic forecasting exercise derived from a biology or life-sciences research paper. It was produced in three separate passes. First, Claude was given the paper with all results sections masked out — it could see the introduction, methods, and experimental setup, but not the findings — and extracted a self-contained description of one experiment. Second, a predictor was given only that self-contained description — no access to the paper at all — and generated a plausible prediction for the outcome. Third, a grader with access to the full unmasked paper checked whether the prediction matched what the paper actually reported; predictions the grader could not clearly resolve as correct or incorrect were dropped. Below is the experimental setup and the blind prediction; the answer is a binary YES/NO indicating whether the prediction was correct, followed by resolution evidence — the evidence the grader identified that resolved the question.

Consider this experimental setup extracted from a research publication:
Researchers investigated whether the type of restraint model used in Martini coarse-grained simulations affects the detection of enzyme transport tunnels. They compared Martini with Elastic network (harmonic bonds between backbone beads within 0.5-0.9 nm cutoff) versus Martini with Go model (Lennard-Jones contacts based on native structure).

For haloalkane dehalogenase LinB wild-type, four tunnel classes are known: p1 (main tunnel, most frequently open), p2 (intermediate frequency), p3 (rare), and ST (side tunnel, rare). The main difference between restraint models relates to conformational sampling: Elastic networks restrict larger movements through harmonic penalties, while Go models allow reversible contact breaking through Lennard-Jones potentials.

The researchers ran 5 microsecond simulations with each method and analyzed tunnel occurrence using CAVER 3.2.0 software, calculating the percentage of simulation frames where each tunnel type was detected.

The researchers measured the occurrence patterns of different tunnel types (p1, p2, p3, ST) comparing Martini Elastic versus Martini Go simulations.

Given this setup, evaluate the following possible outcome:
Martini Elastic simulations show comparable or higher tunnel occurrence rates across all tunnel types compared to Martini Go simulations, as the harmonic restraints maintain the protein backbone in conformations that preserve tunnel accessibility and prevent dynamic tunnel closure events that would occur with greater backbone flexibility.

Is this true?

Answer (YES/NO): NO